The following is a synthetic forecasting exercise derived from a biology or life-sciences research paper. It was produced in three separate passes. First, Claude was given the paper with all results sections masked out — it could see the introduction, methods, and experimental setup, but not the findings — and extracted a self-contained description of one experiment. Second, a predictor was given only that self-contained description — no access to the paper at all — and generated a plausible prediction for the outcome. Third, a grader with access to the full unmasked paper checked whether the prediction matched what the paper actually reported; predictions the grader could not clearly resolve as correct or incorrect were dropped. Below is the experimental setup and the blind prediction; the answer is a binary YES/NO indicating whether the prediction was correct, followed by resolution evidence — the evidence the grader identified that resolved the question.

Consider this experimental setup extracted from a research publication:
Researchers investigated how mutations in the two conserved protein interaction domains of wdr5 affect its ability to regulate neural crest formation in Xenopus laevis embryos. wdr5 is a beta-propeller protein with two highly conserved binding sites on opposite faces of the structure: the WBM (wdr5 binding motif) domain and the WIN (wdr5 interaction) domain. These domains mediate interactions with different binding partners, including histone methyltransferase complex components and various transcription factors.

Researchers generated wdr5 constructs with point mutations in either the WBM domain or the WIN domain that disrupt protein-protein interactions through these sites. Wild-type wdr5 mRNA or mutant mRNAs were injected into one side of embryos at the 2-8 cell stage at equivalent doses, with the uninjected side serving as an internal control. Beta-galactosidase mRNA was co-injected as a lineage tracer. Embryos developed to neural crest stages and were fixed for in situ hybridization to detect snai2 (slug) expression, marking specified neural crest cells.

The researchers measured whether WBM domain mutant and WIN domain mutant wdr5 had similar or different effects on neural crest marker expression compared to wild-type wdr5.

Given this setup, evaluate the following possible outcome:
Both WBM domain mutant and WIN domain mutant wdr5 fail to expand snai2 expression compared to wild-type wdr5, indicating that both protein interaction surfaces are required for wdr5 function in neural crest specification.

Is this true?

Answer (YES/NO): NO